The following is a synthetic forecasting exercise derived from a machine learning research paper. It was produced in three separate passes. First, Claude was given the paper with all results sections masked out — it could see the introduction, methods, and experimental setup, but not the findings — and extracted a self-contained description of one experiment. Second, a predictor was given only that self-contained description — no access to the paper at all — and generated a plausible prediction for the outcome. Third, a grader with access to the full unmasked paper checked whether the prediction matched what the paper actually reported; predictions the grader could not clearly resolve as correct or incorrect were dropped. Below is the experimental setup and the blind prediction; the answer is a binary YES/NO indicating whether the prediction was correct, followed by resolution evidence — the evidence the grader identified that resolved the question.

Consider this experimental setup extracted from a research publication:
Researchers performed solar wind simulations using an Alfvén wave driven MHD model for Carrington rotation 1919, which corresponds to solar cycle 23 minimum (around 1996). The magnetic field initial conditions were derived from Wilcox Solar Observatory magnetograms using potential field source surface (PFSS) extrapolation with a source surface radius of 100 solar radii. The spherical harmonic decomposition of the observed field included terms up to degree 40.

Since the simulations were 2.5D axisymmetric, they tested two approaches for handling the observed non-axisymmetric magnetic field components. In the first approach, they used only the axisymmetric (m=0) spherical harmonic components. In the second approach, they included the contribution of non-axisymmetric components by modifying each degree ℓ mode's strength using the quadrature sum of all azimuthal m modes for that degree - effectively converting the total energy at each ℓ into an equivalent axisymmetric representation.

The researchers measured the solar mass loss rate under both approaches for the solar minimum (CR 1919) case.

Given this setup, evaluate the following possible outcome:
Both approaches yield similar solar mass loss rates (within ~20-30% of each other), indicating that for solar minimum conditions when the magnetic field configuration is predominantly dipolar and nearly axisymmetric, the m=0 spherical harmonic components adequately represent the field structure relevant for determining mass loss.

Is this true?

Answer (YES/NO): YES